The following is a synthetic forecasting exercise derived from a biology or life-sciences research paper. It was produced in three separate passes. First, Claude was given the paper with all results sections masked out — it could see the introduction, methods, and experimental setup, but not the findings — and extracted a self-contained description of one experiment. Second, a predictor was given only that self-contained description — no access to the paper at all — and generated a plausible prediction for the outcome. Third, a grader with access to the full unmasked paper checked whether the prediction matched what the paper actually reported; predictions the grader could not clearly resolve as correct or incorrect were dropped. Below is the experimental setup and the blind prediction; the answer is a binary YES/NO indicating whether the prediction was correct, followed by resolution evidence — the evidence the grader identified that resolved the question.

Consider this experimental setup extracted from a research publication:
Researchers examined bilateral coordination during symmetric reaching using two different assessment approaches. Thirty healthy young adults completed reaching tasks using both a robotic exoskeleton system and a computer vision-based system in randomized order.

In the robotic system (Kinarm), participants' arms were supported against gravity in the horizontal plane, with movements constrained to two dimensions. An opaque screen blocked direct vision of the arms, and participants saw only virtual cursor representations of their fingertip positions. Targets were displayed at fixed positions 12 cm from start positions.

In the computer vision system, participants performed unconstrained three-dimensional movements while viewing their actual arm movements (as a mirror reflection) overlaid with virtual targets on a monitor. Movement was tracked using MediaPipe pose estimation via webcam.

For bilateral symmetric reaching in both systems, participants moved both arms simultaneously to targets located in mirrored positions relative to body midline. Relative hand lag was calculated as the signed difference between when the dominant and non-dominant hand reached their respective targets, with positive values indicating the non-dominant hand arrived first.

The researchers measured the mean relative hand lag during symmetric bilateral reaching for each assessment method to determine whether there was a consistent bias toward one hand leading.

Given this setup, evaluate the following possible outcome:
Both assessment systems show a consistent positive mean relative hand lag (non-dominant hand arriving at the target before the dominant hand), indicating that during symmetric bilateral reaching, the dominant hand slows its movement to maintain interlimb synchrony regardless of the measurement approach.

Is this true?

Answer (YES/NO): NO